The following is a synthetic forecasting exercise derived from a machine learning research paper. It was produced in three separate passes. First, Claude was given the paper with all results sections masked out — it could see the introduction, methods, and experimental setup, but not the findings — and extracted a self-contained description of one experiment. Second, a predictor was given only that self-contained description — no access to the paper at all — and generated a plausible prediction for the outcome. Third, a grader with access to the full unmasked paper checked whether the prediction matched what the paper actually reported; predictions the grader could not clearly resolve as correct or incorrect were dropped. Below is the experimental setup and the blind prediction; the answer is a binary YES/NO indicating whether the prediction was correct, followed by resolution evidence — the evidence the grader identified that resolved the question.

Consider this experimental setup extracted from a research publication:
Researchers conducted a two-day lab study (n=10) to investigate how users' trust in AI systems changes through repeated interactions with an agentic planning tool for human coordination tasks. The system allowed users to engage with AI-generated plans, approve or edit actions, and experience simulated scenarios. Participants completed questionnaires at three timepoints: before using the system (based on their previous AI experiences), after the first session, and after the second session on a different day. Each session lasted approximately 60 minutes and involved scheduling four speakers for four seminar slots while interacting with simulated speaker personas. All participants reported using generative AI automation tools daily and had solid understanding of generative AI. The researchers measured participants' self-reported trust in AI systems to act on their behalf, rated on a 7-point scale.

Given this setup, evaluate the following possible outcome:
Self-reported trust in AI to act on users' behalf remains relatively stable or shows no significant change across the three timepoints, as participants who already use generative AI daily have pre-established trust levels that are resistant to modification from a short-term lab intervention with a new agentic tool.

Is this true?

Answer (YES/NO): NO